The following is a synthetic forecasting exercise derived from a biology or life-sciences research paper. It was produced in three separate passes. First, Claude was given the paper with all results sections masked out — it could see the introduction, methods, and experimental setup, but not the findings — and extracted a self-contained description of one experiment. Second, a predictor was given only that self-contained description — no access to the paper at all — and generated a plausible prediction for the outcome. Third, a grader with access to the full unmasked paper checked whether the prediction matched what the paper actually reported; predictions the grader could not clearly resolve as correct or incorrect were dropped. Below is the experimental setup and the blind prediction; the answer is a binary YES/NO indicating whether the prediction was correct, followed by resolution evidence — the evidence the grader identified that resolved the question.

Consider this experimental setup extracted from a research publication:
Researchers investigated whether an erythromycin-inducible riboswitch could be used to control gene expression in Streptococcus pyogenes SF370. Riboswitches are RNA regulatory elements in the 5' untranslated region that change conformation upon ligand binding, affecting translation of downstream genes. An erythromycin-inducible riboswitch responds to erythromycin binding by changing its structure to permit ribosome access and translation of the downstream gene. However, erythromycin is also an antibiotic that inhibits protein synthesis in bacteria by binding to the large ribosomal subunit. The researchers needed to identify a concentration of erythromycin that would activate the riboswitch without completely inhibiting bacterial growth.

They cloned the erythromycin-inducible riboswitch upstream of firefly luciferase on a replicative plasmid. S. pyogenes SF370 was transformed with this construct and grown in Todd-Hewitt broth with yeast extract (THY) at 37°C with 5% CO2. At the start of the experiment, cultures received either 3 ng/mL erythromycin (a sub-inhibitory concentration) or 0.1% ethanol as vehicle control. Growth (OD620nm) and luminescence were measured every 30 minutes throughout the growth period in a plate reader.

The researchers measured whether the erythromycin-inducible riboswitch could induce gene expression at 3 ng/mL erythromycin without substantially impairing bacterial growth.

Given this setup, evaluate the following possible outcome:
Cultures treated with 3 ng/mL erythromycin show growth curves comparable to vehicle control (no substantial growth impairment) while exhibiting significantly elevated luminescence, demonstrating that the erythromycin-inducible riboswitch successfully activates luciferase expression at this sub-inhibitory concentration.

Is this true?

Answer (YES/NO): YES